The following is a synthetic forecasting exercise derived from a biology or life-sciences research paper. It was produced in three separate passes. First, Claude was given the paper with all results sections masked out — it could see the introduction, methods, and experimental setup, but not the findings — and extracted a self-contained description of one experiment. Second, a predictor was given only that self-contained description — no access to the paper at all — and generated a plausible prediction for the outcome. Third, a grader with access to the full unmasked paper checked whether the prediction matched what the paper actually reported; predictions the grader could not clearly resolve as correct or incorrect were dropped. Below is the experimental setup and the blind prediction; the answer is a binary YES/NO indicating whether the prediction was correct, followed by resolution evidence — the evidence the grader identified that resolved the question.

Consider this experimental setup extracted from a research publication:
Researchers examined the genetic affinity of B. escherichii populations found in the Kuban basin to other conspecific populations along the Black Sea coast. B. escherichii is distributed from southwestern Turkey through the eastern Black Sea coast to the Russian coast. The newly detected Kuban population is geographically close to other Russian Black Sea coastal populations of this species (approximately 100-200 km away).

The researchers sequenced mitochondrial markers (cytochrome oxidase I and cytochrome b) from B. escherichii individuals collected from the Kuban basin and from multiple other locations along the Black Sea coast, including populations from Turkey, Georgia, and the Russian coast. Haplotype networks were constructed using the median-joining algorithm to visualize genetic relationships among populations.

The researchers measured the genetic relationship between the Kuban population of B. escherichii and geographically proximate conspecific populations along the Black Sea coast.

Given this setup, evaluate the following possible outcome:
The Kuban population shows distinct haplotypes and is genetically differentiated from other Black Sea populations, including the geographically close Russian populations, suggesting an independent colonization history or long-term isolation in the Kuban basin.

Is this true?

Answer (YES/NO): NO